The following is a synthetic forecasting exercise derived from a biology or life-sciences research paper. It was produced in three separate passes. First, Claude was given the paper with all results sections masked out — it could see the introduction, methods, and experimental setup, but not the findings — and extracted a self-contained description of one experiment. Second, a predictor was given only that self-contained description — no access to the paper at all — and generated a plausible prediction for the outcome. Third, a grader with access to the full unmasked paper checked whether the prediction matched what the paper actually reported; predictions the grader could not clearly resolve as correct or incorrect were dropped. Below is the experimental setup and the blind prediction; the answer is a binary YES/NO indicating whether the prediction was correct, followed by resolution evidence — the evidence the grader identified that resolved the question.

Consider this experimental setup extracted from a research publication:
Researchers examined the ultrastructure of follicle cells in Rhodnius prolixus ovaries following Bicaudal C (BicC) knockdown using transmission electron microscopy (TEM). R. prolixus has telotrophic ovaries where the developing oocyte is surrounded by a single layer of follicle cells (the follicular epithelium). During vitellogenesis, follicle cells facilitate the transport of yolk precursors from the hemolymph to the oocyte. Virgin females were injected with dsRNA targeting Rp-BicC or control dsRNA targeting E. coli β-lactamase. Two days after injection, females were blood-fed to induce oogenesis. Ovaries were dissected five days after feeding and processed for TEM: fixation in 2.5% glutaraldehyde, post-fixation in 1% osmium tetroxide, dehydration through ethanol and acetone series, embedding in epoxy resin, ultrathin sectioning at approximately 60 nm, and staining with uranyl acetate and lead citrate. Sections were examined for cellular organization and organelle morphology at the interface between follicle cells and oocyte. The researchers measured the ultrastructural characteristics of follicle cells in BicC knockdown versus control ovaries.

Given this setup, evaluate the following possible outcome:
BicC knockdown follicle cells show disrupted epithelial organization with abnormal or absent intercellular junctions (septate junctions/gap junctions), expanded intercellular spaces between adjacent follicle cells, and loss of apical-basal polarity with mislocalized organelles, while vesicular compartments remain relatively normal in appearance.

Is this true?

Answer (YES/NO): NO